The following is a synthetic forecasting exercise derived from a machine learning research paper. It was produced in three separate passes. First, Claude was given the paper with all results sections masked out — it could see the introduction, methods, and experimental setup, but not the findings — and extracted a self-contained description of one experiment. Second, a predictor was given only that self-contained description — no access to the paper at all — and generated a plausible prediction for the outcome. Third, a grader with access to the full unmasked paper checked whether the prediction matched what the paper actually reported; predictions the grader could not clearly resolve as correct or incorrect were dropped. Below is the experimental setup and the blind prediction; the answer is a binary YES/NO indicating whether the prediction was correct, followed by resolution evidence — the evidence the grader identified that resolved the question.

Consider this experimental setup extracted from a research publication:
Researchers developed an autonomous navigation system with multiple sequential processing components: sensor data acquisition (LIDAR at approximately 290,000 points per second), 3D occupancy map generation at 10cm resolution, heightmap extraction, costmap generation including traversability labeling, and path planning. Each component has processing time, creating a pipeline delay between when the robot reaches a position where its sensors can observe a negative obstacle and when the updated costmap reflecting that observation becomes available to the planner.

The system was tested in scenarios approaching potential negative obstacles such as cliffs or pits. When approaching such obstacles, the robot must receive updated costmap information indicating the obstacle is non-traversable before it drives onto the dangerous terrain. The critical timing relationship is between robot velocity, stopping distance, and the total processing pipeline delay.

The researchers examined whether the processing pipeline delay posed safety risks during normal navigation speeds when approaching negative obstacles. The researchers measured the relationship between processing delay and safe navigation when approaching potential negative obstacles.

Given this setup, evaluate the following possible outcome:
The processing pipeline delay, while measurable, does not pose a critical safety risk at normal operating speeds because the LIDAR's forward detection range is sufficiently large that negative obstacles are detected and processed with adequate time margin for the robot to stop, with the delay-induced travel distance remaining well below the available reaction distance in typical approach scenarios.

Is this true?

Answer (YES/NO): NO